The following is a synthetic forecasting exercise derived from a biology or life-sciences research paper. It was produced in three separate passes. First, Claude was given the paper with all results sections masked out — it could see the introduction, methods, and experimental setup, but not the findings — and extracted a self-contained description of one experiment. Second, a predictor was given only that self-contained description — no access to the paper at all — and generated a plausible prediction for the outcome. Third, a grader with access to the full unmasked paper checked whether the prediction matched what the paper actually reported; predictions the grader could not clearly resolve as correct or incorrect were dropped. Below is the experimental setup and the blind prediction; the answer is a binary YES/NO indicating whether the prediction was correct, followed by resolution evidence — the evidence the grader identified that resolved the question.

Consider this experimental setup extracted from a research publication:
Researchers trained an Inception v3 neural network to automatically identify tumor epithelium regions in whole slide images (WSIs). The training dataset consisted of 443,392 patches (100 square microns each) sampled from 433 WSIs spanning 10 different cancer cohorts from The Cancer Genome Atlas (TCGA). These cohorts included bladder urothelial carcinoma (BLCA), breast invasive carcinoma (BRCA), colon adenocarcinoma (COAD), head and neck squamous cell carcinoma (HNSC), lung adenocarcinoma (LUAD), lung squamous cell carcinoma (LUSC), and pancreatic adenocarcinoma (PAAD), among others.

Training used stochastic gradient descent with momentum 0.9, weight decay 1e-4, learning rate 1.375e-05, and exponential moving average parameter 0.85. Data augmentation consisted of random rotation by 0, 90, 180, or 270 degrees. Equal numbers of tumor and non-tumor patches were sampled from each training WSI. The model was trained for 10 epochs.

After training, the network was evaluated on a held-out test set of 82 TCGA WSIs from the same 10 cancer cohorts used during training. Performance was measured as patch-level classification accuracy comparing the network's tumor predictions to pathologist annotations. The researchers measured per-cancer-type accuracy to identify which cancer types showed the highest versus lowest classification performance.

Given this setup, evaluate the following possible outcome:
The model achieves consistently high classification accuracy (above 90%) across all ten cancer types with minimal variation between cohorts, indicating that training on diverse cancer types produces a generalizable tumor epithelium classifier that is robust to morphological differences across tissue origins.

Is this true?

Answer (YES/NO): NO